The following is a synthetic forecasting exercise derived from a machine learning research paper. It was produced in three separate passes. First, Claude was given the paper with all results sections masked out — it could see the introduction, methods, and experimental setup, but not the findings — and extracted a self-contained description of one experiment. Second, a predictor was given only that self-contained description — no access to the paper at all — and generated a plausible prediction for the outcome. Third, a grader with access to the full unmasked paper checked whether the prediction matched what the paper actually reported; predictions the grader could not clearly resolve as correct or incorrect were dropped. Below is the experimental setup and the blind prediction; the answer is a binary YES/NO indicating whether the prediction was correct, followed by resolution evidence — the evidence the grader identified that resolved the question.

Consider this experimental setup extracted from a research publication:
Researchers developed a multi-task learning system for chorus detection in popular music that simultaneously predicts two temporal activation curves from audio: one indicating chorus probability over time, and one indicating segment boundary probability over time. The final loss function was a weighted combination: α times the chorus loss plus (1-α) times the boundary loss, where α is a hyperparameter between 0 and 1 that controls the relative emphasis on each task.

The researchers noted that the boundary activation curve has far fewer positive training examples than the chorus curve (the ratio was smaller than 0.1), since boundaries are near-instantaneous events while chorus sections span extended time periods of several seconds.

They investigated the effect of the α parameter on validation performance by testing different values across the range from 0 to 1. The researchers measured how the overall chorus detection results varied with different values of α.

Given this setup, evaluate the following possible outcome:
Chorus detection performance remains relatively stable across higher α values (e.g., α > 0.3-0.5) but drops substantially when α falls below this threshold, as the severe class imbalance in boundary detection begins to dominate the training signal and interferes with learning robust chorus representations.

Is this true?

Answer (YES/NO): NO